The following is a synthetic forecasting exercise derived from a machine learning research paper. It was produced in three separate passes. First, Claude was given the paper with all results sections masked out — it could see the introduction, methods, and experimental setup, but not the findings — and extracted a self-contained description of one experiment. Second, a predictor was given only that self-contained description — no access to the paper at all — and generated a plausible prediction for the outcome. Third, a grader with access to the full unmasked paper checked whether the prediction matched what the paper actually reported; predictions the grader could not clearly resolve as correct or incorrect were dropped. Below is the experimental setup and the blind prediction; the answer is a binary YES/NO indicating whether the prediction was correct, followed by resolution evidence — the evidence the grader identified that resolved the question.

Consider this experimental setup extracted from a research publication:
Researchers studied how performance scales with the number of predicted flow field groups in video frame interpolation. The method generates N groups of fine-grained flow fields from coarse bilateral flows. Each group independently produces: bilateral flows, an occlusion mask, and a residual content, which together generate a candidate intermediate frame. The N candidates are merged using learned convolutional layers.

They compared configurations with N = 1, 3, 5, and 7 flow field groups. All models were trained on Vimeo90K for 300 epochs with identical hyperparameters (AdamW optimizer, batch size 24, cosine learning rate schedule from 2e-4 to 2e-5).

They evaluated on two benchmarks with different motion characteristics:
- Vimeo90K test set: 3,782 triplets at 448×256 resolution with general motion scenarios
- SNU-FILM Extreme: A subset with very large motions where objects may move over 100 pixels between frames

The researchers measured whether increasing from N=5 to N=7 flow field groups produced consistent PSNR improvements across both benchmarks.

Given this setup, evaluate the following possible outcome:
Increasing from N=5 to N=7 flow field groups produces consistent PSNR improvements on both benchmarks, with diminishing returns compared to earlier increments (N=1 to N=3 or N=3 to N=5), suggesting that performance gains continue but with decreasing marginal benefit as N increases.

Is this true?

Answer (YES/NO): NO